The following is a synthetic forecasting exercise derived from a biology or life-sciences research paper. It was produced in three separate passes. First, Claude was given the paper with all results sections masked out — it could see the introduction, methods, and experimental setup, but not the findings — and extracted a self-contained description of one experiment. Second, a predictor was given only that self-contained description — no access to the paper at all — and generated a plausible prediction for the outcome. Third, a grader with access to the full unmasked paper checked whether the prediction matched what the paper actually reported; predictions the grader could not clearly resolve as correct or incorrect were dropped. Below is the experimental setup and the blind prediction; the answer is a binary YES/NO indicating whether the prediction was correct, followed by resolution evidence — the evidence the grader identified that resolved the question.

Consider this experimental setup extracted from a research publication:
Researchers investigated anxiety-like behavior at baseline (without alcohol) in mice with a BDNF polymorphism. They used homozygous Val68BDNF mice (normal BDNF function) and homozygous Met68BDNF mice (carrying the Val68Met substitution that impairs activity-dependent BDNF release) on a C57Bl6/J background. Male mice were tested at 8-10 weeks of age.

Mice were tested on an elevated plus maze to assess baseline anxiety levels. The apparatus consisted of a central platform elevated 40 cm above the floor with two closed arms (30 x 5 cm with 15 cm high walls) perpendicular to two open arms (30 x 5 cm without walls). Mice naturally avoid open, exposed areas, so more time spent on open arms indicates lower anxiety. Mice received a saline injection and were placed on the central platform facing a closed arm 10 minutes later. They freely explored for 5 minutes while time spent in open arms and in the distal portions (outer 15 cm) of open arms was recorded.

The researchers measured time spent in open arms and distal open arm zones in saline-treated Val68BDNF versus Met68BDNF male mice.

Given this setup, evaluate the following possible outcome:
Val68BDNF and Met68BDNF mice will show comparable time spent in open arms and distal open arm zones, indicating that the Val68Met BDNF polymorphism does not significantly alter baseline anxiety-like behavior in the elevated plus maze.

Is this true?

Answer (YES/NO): YES